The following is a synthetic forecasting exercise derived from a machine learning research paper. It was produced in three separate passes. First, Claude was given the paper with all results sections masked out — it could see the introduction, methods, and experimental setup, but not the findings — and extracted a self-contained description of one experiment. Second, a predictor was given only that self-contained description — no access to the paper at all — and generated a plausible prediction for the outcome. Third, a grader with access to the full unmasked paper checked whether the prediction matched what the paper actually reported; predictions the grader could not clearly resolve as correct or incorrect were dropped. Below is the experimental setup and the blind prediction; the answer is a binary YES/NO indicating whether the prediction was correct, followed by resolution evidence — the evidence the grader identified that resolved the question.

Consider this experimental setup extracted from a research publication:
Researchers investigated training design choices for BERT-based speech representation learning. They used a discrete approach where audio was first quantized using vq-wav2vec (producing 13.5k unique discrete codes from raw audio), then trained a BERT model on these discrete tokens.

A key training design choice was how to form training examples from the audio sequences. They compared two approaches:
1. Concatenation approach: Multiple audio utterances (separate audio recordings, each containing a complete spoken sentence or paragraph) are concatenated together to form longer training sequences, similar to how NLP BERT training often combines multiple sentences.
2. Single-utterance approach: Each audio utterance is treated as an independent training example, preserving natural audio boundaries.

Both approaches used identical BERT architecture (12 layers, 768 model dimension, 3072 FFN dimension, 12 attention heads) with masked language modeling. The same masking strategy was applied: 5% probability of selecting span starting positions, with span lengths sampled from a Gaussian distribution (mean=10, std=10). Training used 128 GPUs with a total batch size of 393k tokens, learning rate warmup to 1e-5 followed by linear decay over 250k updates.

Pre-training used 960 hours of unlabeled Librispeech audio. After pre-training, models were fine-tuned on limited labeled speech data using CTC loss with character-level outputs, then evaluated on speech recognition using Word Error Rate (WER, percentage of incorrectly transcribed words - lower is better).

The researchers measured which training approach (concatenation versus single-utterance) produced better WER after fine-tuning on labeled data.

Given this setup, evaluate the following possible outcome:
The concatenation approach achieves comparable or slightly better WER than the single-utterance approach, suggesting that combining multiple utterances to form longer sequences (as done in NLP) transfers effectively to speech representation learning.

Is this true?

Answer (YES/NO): NO